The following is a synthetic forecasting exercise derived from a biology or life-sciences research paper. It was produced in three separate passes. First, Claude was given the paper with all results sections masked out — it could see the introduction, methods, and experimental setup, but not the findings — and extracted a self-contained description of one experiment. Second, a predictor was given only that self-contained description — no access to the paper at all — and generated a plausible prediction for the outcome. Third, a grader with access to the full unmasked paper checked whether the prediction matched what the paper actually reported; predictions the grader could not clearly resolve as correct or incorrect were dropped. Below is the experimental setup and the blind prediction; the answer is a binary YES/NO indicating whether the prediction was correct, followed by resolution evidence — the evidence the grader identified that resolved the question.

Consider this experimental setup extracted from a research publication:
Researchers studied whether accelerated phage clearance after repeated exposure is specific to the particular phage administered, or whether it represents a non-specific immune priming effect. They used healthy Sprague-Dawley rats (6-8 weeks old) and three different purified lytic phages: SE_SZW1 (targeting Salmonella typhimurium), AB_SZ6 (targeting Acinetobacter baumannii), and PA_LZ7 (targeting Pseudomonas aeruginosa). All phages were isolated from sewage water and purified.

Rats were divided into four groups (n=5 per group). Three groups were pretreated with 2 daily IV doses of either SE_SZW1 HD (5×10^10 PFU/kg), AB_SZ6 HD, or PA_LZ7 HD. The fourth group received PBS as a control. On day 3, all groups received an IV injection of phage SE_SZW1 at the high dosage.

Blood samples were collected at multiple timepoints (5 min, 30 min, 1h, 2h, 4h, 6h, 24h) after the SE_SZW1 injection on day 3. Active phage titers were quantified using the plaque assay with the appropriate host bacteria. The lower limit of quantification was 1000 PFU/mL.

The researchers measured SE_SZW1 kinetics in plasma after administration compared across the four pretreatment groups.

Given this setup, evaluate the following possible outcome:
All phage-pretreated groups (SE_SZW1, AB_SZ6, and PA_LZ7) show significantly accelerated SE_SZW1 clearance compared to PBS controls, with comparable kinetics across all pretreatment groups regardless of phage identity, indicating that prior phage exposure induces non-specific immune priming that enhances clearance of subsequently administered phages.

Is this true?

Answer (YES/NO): NO